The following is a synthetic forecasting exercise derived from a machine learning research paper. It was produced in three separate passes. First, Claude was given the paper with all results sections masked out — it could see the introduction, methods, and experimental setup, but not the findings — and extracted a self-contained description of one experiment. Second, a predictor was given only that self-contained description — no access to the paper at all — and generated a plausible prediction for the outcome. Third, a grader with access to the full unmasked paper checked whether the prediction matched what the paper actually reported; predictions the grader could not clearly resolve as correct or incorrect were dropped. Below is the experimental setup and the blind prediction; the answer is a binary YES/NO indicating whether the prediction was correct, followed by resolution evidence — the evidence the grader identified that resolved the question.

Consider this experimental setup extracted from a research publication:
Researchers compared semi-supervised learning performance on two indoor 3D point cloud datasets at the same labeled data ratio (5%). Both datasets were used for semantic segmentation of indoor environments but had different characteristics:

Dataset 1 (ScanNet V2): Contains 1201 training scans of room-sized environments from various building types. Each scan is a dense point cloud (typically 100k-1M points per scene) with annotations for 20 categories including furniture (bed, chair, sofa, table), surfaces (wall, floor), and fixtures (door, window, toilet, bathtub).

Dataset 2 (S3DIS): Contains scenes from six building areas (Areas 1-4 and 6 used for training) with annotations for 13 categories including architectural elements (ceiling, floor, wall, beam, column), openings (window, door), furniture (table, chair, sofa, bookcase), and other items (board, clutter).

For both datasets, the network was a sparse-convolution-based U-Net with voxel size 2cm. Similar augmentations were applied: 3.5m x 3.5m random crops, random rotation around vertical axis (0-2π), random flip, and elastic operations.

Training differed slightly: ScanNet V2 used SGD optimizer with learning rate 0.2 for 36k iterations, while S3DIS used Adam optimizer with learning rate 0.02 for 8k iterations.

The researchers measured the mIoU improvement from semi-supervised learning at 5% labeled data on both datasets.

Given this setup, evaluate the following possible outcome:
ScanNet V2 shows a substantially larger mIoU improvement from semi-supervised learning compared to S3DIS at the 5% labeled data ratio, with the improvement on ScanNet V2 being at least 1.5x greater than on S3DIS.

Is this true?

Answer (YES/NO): NO